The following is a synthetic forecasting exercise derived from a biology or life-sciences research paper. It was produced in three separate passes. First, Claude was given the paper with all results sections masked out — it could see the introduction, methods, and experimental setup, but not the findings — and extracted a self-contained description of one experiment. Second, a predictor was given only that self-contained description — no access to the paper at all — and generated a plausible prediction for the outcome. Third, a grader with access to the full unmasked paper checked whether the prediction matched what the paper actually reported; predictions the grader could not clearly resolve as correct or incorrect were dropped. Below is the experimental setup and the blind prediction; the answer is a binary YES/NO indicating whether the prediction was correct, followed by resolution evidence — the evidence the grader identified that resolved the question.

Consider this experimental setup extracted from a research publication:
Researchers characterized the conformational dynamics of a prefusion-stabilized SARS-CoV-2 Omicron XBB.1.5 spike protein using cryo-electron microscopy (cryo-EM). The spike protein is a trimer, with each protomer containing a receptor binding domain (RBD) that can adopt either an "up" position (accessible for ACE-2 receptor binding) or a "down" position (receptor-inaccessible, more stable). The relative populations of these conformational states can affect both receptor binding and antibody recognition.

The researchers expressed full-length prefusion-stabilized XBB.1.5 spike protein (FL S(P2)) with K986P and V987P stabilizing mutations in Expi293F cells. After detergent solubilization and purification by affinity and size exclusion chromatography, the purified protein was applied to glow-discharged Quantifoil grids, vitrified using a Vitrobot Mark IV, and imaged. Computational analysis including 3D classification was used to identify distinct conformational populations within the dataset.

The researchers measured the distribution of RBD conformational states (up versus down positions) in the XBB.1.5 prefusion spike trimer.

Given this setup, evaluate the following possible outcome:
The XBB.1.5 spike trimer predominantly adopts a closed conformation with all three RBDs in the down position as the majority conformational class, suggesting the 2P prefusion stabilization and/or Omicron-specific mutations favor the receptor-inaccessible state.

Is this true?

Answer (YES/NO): NO